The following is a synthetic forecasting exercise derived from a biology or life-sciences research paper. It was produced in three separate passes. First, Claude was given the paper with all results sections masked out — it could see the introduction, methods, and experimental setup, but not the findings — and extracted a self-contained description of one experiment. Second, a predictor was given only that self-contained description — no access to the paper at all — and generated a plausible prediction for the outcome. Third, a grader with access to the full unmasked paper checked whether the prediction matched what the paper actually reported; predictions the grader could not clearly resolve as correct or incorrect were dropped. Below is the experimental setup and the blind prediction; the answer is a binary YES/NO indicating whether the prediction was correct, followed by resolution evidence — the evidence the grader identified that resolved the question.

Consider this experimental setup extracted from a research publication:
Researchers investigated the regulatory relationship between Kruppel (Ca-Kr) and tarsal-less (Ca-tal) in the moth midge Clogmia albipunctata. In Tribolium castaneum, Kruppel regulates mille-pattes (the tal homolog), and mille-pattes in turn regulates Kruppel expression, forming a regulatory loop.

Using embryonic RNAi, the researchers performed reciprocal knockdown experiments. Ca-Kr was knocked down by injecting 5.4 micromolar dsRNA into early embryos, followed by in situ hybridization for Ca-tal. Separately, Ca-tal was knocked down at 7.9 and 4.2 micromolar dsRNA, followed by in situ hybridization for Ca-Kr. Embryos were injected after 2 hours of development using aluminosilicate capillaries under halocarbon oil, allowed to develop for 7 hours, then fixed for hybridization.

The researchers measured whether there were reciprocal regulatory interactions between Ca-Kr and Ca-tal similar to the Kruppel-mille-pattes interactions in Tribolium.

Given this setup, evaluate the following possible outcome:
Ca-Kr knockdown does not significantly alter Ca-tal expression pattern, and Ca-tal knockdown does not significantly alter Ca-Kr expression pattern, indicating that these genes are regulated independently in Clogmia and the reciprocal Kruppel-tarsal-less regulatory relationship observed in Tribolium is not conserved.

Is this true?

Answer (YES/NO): NO